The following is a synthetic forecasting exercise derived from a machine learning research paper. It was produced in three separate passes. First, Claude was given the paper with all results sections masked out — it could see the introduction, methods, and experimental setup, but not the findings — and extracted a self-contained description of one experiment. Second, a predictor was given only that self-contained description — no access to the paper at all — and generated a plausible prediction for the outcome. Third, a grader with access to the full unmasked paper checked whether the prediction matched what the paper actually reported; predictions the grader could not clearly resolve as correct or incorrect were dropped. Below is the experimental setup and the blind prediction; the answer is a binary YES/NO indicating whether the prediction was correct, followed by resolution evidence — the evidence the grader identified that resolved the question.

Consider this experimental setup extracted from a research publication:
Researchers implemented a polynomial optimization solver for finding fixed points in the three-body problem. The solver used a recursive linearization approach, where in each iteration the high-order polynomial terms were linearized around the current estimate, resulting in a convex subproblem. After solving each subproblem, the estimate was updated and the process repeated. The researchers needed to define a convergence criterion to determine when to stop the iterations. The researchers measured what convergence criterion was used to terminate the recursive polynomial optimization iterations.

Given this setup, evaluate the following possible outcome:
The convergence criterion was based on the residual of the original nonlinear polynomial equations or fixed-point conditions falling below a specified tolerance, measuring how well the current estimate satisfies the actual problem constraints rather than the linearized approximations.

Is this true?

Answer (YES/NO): NO